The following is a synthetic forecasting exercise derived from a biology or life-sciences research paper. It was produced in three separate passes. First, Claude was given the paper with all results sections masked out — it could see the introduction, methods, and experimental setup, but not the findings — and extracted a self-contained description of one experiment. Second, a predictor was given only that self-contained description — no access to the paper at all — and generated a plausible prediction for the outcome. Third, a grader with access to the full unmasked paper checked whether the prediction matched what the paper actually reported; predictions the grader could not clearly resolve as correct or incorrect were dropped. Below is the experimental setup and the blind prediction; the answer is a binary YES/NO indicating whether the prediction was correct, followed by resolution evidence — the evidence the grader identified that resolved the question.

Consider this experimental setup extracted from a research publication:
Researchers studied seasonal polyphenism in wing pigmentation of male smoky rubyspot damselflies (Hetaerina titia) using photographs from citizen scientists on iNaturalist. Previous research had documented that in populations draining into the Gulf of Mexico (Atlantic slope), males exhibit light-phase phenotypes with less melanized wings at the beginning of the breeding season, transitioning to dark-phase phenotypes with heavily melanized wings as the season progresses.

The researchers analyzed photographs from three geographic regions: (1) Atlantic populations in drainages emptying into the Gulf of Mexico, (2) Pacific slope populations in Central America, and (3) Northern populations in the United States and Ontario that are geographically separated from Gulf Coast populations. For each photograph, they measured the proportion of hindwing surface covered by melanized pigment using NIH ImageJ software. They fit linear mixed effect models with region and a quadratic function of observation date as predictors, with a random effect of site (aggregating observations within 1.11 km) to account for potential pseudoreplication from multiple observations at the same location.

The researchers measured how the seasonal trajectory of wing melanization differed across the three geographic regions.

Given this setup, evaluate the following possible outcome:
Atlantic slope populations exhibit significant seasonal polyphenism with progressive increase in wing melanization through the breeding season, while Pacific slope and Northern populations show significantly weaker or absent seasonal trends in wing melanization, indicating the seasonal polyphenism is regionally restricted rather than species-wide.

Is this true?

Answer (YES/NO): NO